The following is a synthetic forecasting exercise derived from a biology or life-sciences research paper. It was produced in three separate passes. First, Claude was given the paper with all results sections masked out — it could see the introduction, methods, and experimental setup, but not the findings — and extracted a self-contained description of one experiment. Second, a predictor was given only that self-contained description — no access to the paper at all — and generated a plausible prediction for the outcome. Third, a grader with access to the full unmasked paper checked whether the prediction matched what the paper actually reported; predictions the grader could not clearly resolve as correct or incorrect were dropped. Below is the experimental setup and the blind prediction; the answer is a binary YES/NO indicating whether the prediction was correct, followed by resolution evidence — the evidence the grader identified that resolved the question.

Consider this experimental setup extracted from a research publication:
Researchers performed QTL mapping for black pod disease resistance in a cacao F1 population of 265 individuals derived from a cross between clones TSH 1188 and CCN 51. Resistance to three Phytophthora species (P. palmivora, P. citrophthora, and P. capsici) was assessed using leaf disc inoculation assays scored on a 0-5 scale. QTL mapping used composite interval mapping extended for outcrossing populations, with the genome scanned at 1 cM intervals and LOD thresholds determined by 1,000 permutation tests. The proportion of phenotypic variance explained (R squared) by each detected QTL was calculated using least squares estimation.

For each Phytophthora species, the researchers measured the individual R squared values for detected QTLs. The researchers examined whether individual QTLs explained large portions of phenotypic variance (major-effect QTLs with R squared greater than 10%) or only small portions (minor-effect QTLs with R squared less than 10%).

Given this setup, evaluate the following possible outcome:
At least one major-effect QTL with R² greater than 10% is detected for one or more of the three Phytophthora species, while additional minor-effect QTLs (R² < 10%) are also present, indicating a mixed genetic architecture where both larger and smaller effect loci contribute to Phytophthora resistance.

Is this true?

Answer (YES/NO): NO